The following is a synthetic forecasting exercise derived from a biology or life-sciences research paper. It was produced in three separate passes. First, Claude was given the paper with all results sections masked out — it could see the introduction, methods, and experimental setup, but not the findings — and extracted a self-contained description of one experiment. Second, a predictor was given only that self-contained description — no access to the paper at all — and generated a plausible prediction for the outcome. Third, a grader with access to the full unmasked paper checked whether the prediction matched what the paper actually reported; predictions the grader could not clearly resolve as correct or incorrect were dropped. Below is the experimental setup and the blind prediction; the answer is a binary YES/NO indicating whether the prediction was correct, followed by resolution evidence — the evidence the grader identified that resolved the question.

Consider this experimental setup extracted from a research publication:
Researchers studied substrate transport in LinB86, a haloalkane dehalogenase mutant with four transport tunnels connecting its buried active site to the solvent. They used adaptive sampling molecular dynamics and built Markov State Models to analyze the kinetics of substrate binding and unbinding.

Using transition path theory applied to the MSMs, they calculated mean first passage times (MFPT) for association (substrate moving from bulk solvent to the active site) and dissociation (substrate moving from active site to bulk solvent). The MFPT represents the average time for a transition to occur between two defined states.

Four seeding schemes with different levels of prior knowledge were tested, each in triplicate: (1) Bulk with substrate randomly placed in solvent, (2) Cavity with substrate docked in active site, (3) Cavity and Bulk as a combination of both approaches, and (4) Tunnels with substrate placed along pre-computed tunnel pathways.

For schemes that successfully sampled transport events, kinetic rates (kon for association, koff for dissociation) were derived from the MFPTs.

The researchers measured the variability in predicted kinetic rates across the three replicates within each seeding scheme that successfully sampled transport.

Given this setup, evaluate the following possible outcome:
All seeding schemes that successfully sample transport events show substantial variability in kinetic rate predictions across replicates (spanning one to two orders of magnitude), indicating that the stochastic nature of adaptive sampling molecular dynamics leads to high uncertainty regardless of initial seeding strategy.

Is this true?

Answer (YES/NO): NO